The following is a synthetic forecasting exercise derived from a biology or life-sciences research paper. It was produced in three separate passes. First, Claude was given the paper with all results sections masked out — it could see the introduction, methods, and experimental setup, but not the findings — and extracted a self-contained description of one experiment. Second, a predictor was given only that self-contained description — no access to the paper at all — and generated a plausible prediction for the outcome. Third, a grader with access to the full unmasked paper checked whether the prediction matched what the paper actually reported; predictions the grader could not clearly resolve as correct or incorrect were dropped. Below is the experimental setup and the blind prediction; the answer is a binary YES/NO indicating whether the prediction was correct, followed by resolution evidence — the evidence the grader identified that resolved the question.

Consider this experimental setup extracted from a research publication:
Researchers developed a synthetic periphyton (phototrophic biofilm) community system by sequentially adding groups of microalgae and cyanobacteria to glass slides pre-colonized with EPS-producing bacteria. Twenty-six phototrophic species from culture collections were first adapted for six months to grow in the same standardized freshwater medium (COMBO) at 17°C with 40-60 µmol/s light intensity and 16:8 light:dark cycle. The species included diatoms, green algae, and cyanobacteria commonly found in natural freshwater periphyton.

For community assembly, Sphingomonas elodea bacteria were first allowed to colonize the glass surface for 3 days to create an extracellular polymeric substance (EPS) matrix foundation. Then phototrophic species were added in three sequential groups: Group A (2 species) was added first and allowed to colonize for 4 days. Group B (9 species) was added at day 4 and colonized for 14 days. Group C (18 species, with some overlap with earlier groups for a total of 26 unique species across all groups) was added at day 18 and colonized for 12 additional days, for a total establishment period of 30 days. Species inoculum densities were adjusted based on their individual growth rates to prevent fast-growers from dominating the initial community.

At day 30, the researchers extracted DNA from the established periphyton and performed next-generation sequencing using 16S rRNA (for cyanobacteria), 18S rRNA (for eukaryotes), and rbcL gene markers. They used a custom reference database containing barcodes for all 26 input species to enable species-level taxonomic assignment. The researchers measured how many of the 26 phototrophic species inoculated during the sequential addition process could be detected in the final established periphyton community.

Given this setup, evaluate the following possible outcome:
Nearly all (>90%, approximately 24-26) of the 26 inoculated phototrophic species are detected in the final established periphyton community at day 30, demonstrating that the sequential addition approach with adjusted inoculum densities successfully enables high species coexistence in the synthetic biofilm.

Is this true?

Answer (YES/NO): NO